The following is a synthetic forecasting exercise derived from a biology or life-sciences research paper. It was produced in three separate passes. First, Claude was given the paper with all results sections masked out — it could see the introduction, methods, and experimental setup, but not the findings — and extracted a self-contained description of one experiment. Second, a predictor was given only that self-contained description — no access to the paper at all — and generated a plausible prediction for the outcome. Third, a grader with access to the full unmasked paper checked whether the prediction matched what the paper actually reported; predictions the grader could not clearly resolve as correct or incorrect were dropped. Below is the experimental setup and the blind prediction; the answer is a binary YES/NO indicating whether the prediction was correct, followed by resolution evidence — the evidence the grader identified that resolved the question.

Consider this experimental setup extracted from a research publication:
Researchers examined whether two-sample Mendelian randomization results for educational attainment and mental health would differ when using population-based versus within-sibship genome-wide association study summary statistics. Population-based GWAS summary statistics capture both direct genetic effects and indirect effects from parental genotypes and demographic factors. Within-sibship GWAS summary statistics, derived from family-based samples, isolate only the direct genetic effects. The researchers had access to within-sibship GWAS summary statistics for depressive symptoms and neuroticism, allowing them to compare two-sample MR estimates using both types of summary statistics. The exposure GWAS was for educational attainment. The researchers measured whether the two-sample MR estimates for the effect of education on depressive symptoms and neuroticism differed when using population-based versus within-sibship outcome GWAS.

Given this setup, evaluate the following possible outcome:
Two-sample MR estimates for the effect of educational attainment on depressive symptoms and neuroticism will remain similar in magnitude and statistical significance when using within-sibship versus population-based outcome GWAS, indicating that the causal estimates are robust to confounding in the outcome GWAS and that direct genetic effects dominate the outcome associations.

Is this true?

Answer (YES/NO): NO